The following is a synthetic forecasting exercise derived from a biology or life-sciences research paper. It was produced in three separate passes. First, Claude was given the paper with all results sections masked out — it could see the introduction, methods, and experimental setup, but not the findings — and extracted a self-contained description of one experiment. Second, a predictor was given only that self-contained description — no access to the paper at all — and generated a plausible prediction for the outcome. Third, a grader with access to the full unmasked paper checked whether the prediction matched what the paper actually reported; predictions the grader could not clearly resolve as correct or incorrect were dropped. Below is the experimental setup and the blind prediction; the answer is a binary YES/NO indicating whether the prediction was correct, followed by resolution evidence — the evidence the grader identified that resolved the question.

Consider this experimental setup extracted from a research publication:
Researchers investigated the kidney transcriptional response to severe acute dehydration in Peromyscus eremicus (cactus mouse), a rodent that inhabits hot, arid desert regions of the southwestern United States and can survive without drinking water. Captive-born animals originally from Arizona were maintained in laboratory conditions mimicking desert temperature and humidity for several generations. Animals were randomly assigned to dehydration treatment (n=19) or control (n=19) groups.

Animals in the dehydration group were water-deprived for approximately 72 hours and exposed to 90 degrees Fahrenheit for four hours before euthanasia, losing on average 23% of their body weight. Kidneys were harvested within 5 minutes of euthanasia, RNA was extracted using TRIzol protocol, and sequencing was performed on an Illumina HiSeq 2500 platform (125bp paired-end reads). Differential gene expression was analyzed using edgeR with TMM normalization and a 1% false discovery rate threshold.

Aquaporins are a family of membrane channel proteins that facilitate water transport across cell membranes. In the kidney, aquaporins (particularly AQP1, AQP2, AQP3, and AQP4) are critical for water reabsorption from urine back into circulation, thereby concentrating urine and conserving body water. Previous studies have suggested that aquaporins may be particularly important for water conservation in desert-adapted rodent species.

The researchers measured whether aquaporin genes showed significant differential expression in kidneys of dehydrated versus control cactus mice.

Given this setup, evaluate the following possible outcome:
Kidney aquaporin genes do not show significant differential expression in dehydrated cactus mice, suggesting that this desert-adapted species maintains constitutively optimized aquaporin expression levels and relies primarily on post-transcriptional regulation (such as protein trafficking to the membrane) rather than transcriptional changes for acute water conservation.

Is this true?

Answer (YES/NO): NO